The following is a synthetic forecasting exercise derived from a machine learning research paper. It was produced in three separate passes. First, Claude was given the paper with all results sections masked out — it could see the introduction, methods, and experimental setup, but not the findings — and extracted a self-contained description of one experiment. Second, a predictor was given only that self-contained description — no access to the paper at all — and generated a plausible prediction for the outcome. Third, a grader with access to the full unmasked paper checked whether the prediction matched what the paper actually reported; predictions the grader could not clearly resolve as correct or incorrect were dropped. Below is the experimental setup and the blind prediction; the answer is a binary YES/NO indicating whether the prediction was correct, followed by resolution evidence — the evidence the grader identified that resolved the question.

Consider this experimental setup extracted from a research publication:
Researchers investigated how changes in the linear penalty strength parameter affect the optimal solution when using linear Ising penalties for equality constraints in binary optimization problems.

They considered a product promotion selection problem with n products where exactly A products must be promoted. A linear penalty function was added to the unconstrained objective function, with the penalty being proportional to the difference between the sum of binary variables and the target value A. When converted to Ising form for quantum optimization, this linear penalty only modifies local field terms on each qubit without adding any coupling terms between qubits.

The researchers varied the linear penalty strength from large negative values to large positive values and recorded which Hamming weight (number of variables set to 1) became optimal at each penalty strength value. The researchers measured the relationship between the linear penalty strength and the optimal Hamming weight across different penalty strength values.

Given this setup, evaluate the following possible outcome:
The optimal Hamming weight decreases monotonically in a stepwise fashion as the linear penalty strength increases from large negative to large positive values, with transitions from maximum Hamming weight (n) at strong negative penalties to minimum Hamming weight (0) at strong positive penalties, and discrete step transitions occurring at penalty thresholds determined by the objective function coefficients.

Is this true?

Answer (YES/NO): YES